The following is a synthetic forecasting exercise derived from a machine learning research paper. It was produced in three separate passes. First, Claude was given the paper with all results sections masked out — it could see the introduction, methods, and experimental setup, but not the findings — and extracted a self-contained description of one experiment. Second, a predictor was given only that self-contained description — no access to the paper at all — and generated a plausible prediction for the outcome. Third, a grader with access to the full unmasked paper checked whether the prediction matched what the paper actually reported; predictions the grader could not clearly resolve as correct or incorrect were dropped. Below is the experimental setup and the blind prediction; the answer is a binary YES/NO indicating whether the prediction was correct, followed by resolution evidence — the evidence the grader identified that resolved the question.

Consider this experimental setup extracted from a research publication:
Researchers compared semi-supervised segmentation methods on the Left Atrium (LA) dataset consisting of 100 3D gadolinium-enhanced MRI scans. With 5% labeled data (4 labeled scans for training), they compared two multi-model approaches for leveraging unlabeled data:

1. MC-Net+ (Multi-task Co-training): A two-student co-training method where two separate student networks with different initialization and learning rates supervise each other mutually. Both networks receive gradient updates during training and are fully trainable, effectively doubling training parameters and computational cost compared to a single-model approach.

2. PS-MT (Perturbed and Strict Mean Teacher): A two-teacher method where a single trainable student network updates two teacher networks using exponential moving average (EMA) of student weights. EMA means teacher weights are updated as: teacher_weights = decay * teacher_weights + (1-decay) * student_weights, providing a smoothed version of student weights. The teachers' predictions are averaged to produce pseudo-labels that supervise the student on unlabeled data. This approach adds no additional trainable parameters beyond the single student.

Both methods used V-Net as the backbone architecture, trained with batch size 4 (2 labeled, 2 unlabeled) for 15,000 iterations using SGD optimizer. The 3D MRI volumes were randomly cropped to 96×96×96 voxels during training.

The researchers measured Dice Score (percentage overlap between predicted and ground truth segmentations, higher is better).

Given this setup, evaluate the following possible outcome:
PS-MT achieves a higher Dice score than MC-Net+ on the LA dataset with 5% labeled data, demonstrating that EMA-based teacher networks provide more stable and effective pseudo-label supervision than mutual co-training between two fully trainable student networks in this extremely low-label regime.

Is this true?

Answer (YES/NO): YES